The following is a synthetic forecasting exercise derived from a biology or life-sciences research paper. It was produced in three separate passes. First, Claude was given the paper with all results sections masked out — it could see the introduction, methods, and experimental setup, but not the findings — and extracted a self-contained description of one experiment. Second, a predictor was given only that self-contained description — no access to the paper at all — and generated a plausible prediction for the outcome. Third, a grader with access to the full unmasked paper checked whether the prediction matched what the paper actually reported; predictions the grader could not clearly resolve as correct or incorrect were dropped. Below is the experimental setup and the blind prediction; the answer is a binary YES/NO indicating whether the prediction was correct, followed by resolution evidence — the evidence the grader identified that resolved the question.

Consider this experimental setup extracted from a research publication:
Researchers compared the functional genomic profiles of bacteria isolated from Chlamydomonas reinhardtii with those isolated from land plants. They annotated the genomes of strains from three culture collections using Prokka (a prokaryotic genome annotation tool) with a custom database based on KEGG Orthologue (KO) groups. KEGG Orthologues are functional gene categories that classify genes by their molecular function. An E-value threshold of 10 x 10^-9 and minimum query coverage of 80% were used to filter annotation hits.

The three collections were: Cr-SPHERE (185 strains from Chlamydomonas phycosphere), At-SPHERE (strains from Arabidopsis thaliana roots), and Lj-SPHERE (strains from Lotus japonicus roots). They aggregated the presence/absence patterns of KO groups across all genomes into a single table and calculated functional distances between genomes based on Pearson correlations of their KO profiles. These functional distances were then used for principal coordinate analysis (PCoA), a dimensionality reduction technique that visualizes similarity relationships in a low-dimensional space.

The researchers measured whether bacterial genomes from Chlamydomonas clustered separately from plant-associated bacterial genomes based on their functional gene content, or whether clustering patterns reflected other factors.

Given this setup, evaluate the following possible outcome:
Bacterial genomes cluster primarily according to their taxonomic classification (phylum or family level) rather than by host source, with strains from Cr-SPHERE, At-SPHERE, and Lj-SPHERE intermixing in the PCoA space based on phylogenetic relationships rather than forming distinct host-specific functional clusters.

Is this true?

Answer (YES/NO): YES